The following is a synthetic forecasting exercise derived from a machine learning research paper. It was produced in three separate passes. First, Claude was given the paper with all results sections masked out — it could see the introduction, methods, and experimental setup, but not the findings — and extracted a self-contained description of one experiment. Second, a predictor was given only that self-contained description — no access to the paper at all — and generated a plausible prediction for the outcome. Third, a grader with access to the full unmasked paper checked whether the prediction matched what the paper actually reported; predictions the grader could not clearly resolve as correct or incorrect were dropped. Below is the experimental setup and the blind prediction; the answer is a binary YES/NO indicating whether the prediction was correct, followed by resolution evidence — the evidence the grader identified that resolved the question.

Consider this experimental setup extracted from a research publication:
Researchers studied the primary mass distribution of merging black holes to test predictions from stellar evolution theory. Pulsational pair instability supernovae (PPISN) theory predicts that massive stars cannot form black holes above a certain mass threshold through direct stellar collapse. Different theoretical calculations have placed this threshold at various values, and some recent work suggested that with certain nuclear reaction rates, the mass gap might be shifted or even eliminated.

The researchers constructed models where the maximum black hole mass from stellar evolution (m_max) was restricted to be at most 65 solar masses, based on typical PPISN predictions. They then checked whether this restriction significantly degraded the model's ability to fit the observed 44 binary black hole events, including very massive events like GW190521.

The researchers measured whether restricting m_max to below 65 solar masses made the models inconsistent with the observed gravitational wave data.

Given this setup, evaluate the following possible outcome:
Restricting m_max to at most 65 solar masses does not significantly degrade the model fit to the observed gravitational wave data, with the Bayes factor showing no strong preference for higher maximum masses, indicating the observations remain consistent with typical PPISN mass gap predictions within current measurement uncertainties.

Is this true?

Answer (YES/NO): YES